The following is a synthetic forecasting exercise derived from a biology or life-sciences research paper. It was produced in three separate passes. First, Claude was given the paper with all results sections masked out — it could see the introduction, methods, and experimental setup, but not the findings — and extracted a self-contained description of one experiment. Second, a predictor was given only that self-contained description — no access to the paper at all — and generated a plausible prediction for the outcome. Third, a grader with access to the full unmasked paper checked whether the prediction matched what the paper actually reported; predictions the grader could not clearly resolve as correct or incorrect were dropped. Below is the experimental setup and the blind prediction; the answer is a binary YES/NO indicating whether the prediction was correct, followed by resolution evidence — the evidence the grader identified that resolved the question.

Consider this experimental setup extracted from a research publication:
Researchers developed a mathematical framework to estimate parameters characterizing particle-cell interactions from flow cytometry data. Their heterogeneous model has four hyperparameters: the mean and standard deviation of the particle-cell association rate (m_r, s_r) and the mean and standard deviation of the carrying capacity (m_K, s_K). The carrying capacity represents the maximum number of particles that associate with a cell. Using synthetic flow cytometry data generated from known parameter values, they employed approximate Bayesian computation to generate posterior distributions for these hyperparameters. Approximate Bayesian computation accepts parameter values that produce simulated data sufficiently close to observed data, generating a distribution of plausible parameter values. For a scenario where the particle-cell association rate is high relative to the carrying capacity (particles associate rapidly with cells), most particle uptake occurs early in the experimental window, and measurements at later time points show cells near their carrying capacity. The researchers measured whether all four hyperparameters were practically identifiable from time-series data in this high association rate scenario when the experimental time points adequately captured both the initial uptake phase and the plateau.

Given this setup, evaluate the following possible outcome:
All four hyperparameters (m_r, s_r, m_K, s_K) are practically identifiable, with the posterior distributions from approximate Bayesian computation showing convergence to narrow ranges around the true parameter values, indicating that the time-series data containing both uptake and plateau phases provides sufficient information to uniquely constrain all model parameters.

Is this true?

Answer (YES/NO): NO